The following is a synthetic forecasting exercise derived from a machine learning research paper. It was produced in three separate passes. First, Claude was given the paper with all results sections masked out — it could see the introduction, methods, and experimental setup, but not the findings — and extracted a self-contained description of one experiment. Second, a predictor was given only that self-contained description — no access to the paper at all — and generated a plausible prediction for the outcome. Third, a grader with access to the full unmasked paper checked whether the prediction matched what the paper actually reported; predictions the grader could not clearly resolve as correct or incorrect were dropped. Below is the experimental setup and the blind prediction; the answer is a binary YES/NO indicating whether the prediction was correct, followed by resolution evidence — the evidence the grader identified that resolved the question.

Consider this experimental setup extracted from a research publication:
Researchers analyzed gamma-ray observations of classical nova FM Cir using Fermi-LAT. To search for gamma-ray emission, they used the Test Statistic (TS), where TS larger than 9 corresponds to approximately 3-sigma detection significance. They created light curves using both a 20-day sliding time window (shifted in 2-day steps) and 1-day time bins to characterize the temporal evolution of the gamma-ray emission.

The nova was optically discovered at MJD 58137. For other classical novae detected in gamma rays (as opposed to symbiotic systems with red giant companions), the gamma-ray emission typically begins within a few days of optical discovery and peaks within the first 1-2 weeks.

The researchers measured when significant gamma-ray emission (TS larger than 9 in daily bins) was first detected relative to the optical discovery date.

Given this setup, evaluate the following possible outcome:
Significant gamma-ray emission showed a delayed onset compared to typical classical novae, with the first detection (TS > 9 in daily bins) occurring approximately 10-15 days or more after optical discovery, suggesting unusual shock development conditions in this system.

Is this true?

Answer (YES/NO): NO